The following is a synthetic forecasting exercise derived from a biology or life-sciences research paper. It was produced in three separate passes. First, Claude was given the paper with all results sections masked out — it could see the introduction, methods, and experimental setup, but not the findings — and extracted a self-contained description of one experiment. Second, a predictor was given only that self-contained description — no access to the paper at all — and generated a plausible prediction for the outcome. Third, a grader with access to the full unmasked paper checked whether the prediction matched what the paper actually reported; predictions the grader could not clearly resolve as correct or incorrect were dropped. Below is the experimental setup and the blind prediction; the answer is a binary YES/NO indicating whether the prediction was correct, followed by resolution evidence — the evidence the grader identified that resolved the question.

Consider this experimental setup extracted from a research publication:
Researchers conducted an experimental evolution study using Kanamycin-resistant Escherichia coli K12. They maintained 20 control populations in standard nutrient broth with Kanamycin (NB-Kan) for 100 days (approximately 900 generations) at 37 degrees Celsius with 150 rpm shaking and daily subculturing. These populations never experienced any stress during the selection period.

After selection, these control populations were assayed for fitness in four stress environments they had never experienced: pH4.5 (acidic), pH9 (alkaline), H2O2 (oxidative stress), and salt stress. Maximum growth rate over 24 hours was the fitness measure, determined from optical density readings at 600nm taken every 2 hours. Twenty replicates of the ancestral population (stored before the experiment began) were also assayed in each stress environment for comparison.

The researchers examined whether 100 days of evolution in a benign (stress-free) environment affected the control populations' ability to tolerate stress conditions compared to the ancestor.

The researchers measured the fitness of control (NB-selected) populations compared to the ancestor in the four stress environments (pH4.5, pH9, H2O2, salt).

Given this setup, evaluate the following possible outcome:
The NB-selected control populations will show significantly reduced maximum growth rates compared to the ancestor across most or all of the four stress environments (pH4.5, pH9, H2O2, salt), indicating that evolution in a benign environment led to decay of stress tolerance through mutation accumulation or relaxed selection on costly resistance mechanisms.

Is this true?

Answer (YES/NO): NO